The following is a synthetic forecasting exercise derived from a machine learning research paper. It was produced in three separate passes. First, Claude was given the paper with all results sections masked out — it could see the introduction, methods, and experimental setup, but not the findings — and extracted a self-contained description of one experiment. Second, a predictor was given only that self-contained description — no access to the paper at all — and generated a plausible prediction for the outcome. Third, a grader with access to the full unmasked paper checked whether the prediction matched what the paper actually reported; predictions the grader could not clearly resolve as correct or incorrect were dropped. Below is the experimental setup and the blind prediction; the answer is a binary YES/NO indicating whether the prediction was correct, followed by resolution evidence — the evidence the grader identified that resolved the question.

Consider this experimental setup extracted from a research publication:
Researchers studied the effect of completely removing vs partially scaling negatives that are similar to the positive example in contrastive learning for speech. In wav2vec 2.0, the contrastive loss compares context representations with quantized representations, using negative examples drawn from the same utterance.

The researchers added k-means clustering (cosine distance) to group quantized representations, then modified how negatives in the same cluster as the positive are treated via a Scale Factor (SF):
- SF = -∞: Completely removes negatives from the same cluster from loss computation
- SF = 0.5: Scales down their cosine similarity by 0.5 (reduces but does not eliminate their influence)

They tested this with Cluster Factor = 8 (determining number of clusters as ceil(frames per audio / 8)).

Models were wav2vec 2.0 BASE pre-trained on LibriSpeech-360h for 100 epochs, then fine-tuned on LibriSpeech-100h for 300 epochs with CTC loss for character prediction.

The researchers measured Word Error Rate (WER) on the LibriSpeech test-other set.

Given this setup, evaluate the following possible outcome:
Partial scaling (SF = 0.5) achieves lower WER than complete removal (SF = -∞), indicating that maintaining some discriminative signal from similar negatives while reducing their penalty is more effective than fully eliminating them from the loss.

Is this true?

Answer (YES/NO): NO